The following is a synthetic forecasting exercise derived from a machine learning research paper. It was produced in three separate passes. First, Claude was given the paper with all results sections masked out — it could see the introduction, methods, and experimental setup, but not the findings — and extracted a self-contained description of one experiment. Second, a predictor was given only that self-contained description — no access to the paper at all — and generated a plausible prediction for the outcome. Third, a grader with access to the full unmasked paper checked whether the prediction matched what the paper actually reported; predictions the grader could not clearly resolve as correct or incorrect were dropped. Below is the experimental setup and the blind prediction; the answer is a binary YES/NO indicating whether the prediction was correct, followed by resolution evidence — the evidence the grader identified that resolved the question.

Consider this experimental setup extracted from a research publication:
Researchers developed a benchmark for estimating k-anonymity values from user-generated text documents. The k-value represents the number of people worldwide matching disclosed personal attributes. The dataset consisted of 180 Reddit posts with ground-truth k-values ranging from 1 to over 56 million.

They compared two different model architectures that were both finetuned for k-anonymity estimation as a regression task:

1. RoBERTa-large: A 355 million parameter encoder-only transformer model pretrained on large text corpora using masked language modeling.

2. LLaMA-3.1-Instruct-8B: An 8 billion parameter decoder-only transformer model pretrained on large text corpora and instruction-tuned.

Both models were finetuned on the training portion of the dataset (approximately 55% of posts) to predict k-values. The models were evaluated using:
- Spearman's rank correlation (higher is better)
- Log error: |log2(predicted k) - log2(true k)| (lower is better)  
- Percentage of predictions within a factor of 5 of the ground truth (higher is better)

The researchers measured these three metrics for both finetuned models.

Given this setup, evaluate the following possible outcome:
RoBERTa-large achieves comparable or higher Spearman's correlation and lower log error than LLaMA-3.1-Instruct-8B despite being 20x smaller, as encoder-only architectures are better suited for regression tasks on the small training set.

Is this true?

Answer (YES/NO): NO